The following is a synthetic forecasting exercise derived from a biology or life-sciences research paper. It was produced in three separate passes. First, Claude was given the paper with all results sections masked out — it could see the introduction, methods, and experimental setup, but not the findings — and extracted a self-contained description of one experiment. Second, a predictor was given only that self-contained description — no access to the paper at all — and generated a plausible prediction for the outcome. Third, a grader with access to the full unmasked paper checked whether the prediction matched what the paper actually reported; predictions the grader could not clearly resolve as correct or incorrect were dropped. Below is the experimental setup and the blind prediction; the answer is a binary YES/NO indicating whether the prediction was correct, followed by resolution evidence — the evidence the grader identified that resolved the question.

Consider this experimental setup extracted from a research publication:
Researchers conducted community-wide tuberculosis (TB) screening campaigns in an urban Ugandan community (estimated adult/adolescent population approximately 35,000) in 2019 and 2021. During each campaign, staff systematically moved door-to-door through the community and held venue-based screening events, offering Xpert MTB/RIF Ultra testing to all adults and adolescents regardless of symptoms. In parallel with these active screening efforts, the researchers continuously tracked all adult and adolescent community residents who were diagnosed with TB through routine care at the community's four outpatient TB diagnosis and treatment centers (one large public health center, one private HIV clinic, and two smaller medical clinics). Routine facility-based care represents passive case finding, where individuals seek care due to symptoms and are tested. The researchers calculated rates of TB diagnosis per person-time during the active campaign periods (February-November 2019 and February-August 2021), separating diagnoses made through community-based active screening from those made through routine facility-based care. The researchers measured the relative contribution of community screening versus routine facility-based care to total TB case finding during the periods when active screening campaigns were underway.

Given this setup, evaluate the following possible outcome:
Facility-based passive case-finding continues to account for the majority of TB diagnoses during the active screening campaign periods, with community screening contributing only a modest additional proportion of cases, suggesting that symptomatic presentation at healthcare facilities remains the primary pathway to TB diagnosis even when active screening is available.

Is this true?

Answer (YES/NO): NO